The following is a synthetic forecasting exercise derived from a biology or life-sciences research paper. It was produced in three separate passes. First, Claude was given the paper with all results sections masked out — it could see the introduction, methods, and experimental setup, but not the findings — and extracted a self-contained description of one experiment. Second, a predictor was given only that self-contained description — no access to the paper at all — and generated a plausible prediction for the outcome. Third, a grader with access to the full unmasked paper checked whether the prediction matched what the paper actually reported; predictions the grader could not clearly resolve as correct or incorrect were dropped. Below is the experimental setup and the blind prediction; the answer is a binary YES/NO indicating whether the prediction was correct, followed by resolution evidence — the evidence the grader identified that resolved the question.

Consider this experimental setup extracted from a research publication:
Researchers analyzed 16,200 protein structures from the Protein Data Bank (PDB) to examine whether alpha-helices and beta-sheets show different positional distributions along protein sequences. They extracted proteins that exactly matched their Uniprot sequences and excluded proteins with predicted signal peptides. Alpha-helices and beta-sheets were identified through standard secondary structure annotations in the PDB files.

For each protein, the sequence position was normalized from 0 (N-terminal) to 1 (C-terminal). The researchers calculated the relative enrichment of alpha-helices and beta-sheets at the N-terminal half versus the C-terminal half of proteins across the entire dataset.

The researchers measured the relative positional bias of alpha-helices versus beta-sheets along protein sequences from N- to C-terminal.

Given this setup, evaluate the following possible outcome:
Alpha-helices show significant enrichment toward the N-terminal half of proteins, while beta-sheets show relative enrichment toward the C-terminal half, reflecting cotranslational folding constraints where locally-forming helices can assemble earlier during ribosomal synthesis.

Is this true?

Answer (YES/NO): NO